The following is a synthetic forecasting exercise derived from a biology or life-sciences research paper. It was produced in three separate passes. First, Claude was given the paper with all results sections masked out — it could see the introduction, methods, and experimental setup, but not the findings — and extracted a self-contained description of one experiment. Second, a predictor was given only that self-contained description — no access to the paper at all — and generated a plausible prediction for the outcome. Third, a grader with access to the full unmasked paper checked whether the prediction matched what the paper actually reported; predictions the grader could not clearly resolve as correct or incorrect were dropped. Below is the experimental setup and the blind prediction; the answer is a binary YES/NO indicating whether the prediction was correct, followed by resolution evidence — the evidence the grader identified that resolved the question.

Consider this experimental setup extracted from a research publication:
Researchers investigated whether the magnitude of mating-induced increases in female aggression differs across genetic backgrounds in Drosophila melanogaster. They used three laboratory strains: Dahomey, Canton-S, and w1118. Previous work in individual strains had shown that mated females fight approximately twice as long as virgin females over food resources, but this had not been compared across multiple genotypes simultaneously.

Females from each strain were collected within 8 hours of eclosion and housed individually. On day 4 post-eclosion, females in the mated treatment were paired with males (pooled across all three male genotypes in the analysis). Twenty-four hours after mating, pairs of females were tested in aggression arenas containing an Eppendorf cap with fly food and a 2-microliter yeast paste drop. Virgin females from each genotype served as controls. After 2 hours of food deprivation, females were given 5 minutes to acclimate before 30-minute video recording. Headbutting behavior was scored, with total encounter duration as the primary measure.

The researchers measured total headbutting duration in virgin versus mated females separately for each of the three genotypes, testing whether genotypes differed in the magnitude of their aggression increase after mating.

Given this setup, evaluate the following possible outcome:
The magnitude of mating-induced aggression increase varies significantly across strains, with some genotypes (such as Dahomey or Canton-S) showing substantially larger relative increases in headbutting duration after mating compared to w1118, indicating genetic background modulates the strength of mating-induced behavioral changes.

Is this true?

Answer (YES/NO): NO